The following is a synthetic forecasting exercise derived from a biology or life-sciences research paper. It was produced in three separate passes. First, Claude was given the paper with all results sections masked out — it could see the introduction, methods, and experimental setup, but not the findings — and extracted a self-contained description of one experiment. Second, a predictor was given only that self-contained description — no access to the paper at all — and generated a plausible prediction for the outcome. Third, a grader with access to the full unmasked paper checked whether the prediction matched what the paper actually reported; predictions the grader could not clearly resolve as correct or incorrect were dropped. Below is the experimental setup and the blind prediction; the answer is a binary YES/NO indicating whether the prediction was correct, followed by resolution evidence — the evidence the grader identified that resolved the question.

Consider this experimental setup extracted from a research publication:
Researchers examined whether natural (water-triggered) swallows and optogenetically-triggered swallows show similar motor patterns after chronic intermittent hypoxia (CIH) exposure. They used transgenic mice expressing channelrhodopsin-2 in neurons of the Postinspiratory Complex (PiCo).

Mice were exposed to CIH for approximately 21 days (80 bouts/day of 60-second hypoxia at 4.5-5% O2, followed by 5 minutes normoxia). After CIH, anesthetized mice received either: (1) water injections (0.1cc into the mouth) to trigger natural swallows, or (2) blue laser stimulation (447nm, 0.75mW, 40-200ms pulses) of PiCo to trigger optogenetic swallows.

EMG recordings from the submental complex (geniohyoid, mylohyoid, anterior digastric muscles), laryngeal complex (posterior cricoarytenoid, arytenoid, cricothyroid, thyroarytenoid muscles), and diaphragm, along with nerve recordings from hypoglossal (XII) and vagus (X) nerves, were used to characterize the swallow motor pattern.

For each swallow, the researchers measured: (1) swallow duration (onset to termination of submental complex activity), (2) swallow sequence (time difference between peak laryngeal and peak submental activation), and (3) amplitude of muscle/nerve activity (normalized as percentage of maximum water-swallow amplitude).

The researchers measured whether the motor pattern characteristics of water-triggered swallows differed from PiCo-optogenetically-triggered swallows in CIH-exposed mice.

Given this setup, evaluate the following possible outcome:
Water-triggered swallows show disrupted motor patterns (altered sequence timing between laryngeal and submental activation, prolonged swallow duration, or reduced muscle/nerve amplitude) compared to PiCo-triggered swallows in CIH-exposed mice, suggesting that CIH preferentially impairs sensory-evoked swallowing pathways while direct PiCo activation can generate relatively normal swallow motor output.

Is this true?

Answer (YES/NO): NO